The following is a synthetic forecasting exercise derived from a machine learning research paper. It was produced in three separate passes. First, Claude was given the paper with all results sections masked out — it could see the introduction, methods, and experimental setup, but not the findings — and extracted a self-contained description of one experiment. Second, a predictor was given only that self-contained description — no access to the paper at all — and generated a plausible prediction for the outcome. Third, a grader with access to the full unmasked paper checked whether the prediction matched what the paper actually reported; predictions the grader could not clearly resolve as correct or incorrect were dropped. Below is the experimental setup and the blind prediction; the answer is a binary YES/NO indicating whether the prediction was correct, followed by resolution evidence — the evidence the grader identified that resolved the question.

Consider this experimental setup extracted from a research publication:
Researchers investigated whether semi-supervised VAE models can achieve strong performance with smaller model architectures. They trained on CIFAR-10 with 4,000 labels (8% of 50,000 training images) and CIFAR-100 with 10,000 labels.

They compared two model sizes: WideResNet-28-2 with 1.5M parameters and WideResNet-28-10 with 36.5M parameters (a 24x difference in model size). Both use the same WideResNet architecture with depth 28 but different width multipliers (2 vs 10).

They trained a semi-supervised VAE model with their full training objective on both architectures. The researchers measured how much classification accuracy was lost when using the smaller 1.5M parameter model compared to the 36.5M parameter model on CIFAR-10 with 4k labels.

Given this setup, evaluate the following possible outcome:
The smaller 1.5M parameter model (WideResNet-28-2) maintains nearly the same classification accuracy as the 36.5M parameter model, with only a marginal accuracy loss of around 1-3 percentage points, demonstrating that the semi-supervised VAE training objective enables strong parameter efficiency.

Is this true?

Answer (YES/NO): YES